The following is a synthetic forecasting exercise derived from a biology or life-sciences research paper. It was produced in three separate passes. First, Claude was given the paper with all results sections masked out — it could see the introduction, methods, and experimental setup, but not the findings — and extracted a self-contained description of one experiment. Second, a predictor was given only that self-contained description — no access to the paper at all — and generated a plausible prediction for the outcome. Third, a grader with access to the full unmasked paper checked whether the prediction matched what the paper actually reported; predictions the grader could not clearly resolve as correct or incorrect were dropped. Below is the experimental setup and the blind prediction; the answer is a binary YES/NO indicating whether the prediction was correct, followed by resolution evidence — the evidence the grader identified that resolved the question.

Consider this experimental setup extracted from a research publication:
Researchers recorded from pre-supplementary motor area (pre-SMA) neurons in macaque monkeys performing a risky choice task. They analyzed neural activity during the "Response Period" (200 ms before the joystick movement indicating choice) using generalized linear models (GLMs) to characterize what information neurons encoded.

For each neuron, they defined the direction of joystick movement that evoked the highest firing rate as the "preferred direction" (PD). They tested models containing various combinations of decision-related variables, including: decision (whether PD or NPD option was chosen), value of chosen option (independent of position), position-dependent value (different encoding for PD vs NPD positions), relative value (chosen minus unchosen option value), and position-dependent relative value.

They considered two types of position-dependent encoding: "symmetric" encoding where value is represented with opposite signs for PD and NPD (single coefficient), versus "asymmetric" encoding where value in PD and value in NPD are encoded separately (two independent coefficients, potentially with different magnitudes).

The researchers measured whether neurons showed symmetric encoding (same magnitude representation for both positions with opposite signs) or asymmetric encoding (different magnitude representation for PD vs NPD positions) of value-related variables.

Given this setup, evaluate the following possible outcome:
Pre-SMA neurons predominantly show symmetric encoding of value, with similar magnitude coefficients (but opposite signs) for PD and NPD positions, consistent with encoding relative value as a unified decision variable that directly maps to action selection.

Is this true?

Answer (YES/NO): NO